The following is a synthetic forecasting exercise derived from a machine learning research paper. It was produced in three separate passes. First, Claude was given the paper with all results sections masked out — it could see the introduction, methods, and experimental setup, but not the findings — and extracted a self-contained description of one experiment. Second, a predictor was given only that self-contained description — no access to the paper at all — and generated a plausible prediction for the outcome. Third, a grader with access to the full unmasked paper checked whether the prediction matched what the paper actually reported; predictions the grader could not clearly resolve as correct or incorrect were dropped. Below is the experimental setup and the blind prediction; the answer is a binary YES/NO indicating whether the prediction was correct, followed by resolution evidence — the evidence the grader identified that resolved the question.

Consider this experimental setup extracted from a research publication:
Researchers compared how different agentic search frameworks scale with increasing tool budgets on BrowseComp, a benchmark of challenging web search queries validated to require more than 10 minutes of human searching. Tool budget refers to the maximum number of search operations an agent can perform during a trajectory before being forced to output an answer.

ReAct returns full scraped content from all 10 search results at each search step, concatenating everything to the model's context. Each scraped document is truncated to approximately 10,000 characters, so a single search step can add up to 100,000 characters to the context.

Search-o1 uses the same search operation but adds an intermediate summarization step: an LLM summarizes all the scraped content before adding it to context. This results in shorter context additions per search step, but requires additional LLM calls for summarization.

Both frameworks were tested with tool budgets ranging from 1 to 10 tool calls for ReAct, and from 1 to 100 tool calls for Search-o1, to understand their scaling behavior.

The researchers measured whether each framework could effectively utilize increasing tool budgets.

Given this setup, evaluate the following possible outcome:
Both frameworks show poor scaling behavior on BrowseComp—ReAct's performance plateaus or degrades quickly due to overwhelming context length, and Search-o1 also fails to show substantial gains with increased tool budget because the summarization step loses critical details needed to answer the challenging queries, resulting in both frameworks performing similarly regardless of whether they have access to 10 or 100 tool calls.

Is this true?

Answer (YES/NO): NO